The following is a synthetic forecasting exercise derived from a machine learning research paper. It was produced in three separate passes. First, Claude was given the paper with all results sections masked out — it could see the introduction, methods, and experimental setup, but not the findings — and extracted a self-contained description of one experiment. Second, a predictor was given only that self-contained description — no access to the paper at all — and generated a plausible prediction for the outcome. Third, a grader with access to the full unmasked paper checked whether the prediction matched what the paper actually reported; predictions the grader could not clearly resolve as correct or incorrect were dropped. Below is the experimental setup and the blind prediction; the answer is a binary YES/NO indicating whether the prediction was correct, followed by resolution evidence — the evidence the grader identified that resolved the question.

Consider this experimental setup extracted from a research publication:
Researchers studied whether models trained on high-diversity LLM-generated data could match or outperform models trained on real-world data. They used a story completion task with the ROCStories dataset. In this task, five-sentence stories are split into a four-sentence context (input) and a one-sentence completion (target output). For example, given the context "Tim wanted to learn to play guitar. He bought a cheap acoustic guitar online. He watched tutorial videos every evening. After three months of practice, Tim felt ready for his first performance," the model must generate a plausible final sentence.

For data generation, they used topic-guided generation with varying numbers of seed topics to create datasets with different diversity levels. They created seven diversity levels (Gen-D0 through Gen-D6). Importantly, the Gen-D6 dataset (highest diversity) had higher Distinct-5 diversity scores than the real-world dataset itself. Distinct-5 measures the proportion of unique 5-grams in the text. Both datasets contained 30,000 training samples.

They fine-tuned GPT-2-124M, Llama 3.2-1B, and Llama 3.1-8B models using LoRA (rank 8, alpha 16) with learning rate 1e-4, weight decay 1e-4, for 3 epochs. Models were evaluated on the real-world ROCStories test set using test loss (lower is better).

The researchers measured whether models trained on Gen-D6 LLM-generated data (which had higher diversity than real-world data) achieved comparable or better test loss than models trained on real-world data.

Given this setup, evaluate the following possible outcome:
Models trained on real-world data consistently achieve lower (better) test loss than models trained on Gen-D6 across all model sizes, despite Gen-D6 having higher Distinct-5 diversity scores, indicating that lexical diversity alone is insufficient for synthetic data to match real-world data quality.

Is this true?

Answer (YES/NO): YES